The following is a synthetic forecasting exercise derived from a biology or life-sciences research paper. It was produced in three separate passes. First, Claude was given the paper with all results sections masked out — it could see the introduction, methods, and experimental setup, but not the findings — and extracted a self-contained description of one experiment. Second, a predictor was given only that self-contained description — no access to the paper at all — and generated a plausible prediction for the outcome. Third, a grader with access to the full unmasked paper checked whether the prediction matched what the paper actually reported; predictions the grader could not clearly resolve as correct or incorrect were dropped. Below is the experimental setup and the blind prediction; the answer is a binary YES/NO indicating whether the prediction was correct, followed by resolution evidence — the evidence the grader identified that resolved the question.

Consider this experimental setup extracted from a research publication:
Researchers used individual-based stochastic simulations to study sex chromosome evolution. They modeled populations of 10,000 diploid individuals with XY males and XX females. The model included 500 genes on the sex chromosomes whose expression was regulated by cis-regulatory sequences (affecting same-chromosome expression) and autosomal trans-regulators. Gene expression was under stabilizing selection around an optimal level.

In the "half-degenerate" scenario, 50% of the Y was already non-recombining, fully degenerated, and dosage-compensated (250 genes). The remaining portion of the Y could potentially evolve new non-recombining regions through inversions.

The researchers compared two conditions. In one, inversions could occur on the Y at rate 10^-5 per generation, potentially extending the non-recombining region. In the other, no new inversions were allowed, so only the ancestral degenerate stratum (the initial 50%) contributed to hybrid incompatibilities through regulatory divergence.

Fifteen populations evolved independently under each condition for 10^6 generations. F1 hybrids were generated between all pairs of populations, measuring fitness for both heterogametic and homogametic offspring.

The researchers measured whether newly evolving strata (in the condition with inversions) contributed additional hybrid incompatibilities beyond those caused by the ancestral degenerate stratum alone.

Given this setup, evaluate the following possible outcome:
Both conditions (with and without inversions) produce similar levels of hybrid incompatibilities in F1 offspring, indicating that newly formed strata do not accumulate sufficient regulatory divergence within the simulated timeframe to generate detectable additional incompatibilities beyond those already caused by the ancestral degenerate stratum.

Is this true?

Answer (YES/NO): NO